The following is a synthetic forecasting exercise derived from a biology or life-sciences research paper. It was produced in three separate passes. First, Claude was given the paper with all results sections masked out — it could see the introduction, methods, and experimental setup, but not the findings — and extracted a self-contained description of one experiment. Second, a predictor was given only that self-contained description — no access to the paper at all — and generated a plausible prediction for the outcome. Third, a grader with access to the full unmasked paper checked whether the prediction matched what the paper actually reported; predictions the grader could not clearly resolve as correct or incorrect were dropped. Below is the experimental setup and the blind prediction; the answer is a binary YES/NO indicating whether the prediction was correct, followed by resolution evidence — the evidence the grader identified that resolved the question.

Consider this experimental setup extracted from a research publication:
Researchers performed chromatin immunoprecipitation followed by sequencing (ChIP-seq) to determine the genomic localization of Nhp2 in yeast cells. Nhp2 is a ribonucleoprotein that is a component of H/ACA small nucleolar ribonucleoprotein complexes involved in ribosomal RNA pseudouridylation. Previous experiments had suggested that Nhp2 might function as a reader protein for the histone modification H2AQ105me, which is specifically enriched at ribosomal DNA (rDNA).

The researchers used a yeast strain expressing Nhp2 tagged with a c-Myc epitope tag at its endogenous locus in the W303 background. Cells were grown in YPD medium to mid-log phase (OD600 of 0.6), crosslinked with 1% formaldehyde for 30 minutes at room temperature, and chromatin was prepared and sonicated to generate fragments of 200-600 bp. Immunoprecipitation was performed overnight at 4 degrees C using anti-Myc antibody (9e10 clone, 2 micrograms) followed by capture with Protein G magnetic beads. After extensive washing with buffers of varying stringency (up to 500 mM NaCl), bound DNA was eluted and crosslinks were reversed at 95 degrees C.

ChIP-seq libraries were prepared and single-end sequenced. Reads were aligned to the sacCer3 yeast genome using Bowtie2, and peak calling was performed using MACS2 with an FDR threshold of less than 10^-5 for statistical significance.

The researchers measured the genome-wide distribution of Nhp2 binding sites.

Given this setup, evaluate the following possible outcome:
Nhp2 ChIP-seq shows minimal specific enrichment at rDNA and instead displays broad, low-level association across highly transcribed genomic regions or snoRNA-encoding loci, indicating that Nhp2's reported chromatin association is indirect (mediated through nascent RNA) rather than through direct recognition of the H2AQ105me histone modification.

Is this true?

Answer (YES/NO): NO